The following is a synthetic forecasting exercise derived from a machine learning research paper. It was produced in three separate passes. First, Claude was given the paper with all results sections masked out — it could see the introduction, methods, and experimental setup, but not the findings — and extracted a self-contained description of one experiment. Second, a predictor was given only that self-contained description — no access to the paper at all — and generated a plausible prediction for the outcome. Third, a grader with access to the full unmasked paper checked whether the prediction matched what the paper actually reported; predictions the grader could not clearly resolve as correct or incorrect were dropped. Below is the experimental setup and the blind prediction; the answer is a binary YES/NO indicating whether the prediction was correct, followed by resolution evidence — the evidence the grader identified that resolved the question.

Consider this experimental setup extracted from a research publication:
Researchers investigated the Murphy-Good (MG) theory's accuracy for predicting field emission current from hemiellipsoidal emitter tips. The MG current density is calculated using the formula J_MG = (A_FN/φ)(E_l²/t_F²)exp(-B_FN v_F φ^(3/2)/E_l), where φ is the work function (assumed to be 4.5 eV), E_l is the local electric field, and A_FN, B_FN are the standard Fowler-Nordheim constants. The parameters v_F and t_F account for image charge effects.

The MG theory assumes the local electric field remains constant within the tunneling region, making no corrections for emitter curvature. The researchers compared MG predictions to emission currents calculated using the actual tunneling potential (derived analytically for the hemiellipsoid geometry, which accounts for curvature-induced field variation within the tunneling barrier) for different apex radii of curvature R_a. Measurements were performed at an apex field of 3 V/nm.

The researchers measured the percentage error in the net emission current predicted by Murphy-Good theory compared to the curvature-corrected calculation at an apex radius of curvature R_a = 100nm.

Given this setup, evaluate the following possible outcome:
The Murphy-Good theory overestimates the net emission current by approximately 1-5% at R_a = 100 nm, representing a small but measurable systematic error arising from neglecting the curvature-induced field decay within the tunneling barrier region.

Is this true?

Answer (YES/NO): NO